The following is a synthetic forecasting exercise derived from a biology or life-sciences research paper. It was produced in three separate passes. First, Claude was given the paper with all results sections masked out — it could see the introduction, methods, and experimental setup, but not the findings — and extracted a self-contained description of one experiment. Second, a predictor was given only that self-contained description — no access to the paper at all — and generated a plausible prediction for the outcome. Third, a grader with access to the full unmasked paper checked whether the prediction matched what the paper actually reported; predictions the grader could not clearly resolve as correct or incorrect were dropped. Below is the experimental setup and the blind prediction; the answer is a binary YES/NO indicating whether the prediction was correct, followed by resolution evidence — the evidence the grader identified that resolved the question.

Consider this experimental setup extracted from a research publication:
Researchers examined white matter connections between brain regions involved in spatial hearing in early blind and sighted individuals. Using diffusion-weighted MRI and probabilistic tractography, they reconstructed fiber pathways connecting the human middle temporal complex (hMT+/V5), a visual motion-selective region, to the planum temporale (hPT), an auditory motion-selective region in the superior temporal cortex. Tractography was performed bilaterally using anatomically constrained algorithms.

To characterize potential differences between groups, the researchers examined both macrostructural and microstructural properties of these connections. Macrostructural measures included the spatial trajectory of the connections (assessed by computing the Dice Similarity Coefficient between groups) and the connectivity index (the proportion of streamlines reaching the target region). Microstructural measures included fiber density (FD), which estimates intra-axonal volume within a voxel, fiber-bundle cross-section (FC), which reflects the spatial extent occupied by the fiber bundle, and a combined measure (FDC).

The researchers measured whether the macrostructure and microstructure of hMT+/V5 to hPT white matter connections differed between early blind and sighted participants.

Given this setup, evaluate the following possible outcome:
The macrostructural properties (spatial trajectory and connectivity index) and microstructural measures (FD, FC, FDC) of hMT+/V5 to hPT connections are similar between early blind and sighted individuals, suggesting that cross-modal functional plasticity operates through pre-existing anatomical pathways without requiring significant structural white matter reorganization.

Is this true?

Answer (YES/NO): NO